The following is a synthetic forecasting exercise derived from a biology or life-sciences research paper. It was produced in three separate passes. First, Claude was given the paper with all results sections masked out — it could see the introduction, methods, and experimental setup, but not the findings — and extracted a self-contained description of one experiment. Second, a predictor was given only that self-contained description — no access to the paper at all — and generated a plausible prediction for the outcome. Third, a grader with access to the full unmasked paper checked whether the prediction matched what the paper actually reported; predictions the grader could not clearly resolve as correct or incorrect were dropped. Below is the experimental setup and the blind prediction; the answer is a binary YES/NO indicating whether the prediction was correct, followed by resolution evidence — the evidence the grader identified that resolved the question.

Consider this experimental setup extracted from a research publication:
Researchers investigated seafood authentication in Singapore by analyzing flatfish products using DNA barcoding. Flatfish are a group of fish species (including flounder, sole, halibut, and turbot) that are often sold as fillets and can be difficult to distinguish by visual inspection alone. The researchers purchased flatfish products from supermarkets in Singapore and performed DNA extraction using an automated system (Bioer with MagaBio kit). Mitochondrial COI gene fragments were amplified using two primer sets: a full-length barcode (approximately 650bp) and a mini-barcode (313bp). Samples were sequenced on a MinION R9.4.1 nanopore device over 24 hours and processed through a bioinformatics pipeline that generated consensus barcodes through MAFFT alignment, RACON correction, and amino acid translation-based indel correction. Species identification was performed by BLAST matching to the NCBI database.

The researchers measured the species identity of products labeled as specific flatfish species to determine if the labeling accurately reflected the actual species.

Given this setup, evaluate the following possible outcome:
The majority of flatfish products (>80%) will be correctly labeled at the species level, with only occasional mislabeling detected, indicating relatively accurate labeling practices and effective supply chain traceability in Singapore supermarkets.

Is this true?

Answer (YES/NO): NO